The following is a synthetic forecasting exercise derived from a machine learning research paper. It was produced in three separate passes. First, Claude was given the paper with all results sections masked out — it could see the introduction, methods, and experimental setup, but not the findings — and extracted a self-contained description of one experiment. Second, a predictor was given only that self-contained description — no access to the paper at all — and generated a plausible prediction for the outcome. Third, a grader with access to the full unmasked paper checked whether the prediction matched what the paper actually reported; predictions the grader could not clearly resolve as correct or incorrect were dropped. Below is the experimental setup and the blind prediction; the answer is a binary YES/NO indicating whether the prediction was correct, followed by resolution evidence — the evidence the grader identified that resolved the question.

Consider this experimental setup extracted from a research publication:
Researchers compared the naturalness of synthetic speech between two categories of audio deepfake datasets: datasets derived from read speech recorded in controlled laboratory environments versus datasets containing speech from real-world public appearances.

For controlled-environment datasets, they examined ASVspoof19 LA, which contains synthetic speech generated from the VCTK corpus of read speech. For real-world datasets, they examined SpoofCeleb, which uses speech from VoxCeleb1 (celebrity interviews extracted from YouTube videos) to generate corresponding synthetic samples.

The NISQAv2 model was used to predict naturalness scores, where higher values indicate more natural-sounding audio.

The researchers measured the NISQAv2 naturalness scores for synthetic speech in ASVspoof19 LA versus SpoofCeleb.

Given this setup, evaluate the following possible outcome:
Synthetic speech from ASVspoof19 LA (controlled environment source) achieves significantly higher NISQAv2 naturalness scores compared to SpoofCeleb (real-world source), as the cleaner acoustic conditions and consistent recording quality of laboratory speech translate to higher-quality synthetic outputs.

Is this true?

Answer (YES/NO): NO